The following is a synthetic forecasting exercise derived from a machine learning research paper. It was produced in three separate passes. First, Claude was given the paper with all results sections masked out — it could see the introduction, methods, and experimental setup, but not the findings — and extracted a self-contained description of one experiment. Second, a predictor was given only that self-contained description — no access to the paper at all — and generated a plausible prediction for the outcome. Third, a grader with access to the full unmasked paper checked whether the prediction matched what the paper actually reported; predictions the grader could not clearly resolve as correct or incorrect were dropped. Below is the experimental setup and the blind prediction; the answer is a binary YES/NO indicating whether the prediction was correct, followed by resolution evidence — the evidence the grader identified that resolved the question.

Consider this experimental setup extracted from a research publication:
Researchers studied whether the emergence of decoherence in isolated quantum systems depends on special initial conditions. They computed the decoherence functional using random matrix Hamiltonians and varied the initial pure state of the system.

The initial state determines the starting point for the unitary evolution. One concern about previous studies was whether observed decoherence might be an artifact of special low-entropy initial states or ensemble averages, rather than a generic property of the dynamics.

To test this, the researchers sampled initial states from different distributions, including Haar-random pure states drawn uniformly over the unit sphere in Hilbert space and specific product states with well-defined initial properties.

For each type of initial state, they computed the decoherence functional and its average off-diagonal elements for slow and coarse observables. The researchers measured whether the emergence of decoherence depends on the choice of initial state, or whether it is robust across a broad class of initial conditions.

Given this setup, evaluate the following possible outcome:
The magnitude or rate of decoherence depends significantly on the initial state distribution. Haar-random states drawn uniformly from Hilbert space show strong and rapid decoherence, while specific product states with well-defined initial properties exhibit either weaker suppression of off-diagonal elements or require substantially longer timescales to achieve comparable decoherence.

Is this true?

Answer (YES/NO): NO